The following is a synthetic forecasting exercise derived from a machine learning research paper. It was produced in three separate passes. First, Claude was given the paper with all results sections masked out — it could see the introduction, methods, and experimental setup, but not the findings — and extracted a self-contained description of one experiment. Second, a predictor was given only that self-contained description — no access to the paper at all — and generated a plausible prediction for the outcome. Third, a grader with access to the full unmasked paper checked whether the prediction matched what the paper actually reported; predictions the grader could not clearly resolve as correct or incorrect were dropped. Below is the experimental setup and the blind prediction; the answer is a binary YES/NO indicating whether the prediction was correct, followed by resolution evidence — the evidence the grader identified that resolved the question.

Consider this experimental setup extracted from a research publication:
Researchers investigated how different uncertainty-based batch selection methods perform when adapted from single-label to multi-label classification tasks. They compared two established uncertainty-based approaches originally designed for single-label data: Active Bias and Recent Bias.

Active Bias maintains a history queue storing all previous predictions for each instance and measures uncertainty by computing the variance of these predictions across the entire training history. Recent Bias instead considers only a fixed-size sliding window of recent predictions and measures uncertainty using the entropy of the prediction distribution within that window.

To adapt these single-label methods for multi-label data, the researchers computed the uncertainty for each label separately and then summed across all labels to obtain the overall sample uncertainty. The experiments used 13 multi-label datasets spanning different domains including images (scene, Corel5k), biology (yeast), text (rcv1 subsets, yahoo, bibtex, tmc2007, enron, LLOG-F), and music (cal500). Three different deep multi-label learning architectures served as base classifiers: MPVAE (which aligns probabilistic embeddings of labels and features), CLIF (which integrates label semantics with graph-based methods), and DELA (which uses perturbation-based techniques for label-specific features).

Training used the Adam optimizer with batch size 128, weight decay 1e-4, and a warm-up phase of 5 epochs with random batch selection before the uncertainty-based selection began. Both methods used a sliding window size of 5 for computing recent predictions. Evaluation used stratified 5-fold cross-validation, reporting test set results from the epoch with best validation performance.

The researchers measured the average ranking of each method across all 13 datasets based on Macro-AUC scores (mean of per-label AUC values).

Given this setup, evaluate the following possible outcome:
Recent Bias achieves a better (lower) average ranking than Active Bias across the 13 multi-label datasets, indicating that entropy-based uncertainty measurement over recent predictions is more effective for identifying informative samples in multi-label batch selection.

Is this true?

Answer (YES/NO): YES